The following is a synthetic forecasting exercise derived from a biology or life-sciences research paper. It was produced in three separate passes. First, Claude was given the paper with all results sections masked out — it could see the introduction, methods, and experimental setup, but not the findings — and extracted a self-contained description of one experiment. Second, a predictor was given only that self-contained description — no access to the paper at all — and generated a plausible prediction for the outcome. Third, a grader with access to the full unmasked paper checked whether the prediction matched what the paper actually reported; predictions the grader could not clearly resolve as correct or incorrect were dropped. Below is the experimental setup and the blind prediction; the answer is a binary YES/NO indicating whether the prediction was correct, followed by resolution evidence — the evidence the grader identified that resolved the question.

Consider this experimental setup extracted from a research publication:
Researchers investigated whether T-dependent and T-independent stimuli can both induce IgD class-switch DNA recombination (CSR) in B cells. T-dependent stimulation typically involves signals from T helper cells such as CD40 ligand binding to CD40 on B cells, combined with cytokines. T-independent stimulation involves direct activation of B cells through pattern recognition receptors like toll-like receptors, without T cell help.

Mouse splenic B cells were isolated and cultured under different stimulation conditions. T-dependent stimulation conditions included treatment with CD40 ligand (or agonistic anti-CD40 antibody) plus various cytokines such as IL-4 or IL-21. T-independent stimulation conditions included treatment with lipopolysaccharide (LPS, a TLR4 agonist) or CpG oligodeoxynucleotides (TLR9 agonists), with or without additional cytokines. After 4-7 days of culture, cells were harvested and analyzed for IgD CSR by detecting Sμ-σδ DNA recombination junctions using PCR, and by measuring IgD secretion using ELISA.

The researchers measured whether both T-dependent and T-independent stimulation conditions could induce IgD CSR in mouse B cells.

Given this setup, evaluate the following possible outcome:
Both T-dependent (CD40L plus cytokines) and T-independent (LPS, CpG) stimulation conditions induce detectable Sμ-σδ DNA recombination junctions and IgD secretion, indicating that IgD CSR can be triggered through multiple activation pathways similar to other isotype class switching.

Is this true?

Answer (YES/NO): YES